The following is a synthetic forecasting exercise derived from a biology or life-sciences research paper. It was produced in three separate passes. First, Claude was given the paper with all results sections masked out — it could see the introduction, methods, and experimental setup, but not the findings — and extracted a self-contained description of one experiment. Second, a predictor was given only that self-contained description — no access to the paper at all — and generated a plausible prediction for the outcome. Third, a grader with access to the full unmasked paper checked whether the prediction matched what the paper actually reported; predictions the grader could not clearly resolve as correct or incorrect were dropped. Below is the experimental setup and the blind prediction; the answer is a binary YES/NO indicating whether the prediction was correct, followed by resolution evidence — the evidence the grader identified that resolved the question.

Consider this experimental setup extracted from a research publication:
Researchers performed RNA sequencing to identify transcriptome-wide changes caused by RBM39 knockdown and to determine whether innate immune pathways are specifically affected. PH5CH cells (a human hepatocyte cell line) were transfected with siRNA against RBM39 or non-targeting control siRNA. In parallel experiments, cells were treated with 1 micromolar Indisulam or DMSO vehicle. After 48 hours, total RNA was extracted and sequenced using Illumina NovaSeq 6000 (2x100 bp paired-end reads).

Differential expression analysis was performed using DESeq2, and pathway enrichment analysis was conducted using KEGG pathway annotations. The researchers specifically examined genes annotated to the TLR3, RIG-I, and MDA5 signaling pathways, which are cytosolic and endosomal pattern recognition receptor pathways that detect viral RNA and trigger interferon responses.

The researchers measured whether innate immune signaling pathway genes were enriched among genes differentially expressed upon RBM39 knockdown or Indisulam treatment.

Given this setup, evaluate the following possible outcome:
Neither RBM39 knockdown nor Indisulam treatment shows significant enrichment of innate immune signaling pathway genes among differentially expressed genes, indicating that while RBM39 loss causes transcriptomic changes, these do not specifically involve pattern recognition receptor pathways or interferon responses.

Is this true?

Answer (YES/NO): NO